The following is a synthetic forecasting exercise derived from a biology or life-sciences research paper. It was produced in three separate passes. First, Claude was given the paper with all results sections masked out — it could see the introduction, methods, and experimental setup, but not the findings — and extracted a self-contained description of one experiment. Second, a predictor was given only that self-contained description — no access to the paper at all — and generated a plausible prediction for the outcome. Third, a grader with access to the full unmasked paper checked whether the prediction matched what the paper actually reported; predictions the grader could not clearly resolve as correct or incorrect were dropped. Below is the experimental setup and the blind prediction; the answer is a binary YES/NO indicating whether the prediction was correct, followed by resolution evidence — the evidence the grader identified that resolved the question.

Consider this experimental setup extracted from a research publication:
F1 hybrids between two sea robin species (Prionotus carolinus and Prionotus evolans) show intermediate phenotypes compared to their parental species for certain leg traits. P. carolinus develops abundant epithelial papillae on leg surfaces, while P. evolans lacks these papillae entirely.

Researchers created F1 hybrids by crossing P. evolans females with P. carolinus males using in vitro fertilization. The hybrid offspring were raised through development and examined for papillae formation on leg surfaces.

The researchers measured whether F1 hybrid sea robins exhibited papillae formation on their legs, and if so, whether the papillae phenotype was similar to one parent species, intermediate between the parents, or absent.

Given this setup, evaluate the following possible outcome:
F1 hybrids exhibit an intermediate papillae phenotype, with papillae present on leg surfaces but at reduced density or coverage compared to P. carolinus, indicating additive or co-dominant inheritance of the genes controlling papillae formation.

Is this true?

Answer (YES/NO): YES